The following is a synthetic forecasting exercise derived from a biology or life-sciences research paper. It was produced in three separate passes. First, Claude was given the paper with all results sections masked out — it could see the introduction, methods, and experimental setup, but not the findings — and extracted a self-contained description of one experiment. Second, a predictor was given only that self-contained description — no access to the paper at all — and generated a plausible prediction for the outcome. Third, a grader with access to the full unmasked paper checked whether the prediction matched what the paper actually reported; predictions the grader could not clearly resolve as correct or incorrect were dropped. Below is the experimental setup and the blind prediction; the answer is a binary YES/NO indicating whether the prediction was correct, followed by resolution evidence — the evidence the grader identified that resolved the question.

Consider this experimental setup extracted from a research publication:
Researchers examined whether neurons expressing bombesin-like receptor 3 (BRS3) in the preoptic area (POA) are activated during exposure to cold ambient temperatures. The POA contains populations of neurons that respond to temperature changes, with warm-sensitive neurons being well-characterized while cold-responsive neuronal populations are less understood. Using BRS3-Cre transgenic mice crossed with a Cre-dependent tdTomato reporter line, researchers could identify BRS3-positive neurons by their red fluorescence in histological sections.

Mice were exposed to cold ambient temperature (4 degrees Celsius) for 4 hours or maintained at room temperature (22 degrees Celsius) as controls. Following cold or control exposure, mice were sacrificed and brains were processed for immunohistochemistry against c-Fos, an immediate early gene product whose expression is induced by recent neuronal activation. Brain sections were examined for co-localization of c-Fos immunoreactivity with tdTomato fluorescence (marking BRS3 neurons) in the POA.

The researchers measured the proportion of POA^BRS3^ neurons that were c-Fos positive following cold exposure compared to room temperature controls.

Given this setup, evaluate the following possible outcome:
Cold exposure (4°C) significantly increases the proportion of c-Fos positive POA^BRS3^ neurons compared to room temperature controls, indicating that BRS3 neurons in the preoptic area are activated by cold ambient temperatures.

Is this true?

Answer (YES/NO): YES